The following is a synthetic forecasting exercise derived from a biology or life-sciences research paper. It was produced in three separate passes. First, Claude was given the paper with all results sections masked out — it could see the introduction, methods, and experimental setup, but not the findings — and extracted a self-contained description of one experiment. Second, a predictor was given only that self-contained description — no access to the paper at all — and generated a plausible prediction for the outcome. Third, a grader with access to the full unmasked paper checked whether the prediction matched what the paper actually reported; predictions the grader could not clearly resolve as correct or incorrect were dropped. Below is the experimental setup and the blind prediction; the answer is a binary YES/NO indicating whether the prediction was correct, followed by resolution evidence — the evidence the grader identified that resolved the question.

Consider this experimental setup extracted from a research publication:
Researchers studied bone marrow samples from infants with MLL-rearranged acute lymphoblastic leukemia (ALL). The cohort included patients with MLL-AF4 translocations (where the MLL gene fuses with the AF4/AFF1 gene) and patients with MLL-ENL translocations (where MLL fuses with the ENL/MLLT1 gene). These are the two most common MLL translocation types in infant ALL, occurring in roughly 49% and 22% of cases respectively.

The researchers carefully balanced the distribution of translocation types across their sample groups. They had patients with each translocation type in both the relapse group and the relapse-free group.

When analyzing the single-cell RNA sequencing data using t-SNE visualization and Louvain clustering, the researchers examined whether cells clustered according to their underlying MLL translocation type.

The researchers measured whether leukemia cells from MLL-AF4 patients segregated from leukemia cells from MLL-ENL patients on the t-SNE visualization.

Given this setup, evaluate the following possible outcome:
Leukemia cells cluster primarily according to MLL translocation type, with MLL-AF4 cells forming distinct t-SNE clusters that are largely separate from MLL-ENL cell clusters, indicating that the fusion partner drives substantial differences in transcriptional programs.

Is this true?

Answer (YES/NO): NO